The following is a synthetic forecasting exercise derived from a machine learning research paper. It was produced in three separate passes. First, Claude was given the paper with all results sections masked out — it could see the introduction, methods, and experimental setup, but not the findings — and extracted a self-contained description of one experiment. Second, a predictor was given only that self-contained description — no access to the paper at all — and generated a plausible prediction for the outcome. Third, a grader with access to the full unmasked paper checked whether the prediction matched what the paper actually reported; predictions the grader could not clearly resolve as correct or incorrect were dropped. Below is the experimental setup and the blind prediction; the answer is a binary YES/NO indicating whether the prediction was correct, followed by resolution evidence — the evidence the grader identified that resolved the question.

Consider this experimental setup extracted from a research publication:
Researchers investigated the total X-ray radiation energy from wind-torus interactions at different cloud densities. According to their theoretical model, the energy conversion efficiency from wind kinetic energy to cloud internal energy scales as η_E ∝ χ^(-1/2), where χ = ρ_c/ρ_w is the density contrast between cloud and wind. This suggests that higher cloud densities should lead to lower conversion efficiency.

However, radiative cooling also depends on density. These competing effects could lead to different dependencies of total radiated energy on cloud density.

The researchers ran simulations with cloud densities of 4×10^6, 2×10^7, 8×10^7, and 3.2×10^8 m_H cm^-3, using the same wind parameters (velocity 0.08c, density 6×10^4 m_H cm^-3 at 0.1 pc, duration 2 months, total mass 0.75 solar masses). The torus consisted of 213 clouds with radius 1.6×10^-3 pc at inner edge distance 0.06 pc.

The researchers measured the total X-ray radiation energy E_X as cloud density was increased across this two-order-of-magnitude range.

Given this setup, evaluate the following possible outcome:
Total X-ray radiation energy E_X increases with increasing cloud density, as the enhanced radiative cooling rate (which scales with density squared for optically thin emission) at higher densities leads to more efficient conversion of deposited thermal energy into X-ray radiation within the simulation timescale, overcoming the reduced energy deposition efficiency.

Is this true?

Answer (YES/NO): NO